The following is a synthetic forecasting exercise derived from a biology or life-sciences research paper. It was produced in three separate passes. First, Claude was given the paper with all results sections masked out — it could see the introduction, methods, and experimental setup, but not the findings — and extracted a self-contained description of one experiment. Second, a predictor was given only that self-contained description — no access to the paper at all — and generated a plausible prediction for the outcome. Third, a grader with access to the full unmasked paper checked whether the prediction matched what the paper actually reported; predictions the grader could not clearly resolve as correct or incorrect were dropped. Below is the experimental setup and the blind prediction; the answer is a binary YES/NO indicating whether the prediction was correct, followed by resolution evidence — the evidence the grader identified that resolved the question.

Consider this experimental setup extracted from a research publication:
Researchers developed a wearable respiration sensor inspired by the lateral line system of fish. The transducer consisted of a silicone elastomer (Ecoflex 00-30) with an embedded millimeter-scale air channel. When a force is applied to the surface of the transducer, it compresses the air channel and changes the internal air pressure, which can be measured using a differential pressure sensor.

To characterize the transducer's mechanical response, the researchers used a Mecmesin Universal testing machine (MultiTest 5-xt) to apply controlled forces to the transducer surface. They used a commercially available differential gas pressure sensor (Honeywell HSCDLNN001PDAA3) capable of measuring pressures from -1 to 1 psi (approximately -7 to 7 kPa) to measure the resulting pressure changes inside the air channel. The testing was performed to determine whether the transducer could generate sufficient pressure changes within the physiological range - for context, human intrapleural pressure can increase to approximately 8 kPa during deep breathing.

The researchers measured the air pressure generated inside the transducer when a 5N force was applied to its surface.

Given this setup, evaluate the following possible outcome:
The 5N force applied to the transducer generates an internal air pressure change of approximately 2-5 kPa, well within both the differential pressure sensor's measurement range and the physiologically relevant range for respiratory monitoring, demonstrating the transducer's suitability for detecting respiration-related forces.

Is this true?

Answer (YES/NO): NO